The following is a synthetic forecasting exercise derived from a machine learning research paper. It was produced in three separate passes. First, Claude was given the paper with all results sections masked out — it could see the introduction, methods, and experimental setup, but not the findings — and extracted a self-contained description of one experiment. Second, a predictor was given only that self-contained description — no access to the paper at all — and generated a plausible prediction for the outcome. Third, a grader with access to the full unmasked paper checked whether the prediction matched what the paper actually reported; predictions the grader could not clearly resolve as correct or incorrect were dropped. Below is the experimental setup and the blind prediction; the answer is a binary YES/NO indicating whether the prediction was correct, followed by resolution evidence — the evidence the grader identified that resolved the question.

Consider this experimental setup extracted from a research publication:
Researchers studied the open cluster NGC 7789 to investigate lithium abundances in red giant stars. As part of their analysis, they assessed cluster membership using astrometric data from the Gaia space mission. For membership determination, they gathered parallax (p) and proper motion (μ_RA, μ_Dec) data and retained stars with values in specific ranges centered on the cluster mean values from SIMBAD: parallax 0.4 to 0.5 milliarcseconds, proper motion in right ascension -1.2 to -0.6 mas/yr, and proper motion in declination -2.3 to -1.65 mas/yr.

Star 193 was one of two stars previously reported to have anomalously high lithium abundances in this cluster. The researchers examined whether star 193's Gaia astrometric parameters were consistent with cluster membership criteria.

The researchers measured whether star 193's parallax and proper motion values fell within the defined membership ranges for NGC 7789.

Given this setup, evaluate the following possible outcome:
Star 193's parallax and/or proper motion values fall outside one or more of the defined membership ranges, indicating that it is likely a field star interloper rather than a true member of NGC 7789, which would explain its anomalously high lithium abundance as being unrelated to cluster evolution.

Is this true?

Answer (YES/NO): YES